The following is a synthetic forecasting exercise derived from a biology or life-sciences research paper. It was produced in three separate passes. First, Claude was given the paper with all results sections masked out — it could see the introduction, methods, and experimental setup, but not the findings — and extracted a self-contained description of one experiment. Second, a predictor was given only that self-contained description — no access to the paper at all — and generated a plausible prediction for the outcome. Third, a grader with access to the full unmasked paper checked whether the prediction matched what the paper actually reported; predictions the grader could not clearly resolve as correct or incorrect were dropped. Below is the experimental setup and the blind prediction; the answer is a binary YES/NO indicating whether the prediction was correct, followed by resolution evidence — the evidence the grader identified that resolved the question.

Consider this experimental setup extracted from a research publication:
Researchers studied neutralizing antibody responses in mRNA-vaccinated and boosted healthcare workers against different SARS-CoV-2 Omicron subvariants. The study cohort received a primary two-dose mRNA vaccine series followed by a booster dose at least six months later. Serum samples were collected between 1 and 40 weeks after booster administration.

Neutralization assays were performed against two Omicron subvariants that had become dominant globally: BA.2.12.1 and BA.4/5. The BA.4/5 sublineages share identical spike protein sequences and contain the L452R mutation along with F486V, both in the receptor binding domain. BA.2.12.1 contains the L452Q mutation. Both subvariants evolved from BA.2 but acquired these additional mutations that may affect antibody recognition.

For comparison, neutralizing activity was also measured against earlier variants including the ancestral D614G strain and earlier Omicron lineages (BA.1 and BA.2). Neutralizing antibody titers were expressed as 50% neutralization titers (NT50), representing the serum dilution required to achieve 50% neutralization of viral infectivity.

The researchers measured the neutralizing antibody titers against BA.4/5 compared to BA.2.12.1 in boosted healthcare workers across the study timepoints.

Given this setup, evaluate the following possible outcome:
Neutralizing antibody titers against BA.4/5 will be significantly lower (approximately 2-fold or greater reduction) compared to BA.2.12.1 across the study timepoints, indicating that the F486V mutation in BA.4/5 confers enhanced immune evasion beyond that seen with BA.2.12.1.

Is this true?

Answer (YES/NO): NO